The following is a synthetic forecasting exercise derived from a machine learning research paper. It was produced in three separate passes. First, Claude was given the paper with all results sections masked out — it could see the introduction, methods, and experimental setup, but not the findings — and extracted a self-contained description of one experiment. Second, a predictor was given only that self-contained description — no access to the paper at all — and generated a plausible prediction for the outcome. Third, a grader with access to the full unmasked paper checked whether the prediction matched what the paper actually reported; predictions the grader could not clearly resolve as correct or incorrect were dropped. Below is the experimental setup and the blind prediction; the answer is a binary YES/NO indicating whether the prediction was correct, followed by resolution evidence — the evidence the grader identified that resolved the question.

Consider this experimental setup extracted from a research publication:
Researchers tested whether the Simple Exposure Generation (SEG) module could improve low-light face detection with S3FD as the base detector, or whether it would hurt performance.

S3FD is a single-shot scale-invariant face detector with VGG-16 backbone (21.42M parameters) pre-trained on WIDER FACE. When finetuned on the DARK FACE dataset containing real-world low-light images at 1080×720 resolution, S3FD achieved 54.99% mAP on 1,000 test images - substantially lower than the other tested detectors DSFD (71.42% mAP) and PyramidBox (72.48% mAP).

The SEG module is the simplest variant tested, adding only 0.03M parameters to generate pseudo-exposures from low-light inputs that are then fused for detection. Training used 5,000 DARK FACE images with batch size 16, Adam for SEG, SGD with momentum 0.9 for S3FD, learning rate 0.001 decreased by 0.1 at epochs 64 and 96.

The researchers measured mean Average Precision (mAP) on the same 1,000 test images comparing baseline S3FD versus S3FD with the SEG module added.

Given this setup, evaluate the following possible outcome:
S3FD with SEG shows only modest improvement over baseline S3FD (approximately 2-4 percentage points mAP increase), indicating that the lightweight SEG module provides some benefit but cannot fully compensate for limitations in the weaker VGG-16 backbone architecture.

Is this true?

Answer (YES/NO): NO